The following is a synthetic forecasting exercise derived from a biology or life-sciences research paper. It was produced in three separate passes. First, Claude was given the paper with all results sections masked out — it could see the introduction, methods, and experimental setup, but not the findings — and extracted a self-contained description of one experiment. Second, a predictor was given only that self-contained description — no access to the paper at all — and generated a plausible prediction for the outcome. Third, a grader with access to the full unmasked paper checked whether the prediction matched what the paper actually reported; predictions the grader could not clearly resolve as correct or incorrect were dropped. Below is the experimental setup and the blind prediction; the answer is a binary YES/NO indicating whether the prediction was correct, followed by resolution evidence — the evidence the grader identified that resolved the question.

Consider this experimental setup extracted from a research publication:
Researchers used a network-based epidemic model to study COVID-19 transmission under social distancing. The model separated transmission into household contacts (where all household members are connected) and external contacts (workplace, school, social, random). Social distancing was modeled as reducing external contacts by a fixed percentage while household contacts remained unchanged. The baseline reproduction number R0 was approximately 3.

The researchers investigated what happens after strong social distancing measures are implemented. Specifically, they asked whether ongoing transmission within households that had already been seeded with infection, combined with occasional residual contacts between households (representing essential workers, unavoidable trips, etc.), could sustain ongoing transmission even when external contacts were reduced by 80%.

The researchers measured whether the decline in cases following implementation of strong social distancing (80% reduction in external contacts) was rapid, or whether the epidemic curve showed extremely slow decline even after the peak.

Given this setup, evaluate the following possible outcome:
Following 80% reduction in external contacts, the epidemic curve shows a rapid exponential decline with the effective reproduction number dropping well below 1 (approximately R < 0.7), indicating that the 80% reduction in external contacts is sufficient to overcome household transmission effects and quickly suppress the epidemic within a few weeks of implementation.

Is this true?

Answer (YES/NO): NO